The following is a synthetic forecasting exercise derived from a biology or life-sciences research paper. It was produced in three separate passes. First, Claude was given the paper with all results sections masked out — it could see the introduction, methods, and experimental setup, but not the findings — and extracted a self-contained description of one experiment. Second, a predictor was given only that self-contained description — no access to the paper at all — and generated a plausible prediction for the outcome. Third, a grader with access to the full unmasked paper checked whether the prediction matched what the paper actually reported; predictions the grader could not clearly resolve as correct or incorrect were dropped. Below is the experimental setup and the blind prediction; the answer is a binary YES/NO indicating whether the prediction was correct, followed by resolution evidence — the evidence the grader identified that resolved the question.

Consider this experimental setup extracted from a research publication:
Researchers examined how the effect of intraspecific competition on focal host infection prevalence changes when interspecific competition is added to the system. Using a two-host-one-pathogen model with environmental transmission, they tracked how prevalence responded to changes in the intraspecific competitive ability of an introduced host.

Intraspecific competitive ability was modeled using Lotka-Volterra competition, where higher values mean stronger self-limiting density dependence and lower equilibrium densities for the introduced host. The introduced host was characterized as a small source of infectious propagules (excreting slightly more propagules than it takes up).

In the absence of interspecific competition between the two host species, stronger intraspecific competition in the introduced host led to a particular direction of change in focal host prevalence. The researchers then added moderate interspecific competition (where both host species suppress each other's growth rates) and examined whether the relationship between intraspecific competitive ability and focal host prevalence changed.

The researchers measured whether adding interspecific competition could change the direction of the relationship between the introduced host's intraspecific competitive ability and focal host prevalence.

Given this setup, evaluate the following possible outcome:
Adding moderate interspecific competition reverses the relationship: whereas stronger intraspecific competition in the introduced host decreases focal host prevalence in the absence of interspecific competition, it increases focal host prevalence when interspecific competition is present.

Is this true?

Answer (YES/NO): YES